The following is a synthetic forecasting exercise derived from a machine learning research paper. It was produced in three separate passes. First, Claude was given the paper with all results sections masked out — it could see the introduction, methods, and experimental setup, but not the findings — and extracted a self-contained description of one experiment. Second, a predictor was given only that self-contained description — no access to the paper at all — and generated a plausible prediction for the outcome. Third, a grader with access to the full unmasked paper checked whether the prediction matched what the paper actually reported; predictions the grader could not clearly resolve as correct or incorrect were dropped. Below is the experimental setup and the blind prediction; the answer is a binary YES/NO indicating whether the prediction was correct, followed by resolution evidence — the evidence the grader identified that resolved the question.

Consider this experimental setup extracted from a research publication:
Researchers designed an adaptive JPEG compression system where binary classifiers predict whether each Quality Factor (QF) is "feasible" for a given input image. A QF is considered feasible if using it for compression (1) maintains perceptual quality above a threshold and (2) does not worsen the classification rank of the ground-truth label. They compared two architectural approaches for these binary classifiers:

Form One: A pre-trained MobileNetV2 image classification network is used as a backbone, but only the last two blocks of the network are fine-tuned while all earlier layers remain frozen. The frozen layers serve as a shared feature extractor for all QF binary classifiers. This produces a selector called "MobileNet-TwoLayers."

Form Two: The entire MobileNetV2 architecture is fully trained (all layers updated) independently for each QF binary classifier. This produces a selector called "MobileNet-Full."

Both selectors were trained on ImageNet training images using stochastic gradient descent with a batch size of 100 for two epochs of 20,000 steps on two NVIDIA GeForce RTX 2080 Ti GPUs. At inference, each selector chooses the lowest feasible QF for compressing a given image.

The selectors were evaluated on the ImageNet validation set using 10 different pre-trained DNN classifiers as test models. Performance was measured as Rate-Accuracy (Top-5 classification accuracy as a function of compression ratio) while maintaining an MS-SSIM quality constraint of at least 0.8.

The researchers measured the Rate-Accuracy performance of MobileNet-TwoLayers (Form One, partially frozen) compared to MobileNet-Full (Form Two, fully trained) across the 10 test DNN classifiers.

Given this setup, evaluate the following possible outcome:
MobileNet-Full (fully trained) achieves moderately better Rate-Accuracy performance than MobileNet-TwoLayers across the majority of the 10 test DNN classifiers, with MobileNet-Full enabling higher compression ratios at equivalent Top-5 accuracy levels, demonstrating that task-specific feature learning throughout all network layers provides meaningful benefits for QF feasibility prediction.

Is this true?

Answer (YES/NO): NO